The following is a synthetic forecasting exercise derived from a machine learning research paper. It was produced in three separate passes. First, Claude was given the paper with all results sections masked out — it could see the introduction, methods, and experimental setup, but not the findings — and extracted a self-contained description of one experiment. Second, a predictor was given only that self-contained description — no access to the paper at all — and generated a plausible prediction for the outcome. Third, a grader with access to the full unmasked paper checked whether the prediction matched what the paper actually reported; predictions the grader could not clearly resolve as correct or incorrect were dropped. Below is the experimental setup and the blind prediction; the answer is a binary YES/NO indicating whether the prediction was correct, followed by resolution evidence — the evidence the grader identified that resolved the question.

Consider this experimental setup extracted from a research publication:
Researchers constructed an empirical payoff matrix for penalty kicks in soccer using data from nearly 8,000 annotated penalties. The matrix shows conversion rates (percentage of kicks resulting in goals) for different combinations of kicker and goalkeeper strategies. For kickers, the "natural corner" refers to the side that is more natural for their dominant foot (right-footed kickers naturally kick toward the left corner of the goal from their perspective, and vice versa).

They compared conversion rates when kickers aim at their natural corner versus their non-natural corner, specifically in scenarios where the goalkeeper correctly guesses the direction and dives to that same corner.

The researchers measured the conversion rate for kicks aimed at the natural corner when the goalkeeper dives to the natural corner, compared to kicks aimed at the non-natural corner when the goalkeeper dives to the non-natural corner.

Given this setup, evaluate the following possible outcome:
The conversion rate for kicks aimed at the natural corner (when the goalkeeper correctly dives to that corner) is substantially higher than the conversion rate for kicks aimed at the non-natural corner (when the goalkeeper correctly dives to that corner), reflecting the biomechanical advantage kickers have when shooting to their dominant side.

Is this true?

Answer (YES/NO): YES